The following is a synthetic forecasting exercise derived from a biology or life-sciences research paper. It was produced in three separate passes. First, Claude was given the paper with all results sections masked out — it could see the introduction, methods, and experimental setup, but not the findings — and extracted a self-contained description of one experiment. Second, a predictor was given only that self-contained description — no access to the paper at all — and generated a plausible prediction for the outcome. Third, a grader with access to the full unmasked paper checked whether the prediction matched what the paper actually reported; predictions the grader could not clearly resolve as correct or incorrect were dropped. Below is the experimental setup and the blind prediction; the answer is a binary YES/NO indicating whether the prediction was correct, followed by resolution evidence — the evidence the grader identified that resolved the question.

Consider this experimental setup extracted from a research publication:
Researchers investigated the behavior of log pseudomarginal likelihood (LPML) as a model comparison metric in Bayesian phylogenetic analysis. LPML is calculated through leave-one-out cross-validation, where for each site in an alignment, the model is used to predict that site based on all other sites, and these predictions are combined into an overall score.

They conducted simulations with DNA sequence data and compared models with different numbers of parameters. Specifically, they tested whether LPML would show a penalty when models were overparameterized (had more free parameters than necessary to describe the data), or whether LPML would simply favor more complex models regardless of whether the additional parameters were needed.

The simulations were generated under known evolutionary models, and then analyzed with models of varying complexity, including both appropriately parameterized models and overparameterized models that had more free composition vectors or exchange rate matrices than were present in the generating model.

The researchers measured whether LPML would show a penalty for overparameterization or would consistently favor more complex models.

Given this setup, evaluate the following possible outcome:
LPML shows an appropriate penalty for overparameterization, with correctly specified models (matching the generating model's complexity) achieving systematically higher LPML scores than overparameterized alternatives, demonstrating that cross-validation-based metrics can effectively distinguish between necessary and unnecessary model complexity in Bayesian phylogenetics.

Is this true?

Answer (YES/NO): YES